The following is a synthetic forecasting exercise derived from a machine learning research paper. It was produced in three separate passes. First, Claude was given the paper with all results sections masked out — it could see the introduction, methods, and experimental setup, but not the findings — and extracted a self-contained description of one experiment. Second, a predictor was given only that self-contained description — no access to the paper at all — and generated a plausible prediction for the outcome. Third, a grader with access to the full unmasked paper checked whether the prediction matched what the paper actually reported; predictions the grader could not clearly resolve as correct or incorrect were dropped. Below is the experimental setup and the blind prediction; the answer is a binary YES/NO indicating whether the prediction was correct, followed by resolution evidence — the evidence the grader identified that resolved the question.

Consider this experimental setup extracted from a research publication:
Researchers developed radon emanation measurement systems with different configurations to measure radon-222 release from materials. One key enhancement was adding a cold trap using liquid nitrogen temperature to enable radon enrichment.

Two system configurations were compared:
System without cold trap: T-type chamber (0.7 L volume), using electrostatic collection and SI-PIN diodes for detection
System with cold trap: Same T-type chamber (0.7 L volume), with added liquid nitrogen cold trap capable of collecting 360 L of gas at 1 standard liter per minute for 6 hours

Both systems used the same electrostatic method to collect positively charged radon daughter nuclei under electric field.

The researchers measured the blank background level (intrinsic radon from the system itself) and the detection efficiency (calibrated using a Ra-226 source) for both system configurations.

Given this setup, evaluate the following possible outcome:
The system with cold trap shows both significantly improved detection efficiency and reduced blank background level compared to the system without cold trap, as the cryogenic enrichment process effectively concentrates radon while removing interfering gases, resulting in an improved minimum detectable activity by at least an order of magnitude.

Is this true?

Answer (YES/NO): NO